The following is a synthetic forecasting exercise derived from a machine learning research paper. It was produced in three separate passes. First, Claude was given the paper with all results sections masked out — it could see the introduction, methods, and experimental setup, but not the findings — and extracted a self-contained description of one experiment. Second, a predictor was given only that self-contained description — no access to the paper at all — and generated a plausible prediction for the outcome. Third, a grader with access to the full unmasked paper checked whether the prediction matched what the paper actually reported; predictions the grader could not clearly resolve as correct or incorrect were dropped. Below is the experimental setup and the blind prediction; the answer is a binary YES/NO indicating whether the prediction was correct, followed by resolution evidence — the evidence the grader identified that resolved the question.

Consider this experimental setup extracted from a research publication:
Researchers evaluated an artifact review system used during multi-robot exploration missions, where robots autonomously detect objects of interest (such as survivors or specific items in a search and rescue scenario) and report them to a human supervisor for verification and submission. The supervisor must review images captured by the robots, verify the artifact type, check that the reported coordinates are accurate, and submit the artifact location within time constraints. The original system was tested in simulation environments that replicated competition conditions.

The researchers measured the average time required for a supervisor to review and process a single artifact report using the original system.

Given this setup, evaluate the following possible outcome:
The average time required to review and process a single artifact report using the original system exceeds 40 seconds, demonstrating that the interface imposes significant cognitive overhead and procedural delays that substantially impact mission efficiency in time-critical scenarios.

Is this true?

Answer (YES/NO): YES